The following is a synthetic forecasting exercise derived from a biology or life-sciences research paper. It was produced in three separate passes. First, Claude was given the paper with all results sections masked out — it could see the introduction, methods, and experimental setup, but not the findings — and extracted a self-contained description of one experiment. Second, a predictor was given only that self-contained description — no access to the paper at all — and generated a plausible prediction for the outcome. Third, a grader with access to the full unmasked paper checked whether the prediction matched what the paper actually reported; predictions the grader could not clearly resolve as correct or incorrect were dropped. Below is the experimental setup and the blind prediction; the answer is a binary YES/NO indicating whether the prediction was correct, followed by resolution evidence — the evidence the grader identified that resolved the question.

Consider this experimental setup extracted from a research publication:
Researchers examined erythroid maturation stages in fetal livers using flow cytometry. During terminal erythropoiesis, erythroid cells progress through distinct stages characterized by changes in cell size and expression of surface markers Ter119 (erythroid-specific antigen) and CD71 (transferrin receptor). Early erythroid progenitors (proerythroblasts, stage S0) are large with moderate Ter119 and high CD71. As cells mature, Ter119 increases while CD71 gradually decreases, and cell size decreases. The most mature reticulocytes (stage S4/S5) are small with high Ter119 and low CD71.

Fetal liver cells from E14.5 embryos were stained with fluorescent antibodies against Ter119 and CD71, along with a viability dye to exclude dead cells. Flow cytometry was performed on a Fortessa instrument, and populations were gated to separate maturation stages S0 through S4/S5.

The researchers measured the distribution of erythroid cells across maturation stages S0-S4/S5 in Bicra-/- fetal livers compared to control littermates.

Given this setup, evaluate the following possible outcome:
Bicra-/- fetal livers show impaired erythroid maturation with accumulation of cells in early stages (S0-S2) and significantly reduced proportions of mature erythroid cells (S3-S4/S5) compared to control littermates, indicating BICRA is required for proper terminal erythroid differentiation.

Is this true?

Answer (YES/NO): NO